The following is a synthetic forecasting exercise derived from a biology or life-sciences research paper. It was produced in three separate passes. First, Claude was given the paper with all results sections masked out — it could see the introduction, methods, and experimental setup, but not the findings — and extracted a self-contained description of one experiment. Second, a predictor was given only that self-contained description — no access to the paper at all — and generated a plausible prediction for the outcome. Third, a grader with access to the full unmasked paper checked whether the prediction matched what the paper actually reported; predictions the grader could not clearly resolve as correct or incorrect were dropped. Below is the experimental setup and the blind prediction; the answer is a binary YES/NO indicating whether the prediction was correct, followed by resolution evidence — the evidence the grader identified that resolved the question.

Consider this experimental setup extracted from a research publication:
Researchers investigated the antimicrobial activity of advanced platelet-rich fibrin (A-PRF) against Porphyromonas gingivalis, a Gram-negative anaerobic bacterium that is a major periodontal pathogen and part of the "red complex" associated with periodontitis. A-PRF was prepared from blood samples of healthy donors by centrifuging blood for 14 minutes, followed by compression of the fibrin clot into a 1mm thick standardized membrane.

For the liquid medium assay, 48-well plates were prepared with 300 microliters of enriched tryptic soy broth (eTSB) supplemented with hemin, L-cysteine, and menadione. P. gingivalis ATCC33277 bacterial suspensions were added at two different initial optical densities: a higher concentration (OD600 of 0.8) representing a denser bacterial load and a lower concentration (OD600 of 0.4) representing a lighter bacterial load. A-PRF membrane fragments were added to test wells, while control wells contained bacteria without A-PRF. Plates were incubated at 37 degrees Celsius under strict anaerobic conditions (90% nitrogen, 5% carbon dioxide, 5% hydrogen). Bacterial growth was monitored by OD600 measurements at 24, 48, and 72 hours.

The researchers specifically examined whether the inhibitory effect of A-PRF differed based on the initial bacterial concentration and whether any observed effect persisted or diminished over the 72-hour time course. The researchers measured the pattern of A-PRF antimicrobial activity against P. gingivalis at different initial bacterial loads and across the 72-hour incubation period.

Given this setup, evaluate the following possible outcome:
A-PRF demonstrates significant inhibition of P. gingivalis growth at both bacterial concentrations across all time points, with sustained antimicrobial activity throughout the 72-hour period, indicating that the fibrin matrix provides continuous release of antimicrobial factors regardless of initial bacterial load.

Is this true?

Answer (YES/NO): NO